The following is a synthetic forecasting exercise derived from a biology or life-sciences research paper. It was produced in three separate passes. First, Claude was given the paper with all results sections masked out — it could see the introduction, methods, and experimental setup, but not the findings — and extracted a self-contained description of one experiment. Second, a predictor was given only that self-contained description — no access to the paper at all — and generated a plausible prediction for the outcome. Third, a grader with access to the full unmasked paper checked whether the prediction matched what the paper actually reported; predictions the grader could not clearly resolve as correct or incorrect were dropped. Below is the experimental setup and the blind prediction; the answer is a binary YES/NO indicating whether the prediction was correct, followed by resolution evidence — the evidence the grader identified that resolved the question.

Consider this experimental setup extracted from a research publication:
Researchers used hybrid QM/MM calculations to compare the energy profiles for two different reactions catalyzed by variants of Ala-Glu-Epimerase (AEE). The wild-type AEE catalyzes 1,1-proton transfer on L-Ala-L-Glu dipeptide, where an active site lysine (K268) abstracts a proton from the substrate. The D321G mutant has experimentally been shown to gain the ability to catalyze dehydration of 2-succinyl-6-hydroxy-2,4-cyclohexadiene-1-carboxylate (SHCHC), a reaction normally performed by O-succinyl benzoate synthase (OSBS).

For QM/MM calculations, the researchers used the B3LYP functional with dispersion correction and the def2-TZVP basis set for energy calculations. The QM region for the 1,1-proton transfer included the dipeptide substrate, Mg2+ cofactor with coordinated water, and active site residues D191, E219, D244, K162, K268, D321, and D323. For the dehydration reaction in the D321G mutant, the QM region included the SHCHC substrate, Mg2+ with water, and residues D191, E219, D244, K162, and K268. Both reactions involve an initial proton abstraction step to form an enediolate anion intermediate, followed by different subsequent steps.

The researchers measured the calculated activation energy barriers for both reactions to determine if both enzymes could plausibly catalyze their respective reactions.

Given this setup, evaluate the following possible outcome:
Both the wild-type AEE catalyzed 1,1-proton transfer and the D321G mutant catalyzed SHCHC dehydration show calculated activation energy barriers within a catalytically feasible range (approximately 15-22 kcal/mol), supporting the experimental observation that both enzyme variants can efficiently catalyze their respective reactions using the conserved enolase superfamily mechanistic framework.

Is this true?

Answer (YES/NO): NO